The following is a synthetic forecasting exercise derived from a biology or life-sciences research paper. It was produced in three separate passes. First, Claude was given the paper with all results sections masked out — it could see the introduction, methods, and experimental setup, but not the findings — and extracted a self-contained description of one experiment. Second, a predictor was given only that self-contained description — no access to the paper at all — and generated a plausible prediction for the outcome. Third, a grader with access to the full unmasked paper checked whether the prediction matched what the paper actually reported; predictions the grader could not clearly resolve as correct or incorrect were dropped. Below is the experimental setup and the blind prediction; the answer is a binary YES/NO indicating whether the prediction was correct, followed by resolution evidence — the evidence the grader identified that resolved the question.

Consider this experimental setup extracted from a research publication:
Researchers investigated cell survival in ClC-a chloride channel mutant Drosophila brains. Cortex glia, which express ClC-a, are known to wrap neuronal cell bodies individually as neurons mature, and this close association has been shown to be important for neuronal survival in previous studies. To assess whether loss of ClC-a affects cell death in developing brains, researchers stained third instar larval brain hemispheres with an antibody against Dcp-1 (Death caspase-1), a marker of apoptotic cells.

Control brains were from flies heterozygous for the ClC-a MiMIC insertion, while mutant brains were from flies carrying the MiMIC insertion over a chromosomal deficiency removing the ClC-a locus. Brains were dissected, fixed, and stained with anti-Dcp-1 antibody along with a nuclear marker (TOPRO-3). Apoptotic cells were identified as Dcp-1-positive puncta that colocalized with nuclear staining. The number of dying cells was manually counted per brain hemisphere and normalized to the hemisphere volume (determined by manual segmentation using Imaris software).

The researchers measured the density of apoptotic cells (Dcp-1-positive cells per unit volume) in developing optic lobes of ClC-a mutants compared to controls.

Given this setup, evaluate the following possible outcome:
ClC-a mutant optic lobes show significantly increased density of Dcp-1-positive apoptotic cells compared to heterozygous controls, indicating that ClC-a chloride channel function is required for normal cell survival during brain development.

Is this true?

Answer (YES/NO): YES